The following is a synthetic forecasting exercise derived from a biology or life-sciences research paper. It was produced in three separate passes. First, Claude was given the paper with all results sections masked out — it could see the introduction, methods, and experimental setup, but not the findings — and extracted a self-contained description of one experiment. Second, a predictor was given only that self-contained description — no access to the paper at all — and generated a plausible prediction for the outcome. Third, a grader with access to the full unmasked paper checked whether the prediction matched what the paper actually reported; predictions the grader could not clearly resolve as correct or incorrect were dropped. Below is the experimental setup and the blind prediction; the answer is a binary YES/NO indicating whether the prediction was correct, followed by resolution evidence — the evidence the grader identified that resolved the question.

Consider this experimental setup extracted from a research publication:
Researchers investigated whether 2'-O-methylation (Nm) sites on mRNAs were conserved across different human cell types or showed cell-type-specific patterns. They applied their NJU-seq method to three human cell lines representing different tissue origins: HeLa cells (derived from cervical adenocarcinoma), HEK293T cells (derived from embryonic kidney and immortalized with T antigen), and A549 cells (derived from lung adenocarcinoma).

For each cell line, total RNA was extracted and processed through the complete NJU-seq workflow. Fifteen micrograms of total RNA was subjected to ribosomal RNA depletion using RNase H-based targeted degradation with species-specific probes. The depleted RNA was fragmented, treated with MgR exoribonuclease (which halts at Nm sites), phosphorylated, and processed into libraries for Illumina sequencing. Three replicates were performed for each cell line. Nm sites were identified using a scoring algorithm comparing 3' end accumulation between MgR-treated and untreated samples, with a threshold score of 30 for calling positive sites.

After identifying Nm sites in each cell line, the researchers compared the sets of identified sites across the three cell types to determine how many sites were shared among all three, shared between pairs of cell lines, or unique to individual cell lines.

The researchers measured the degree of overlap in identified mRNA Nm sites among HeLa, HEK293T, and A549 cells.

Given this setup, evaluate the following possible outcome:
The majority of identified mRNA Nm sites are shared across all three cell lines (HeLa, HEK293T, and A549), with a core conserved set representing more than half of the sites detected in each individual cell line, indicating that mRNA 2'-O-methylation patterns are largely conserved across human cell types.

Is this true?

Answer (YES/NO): NO